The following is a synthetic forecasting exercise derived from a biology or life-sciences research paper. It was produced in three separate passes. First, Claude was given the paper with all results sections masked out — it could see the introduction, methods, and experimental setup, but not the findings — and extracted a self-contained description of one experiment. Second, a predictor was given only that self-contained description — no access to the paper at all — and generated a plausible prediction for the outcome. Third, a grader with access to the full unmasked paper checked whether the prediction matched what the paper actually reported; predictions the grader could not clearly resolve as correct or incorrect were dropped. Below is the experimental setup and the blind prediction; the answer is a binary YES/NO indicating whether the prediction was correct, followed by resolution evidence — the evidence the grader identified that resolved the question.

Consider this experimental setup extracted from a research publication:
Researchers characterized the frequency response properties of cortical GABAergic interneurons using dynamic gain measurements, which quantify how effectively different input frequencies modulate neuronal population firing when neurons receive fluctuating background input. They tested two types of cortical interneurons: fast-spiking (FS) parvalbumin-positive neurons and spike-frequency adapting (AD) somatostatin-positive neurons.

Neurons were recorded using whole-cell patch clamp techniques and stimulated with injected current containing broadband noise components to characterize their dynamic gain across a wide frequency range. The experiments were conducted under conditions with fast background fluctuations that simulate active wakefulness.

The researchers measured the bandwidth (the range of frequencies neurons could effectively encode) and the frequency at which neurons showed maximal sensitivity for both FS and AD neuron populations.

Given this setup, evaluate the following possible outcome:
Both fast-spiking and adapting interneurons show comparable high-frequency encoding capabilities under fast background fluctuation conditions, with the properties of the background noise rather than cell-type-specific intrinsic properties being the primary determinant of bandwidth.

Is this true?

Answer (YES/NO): NO